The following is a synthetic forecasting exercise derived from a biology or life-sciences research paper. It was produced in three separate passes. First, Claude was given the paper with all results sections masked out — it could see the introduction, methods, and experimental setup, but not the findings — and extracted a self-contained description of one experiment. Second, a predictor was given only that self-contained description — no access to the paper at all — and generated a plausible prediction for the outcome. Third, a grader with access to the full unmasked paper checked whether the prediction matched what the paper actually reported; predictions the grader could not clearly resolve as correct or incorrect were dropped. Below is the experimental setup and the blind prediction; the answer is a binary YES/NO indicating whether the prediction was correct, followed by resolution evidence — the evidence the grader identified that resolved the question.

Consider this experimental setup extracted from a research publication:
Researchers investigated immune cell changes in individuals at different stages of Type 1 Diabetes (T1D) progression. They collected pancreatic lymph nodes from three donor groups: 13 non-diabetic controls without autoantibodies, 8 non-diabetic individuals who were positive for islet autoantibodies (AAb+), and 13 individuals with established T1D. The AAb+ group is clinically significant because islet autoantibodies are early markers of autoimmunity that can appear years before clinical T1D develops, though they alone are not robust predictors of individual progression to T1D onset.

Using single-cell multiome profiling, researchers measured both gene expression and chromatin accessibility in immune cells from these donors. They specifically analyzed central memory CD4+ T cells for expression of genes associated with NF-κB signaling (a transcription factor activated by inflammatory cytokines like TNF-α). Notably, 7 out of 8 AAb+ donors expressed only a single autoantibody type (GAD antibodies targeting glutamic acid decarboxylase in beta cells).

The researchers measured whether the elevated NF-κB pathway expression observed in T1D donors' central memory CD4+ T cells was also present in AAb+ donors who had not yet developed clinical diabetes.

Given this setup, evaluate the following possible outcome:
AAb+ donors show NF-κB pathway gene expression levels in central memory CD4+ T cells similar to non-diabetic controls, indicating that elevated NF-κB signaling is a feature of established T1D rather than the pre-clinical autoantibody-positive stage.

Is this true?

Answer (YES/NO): NO